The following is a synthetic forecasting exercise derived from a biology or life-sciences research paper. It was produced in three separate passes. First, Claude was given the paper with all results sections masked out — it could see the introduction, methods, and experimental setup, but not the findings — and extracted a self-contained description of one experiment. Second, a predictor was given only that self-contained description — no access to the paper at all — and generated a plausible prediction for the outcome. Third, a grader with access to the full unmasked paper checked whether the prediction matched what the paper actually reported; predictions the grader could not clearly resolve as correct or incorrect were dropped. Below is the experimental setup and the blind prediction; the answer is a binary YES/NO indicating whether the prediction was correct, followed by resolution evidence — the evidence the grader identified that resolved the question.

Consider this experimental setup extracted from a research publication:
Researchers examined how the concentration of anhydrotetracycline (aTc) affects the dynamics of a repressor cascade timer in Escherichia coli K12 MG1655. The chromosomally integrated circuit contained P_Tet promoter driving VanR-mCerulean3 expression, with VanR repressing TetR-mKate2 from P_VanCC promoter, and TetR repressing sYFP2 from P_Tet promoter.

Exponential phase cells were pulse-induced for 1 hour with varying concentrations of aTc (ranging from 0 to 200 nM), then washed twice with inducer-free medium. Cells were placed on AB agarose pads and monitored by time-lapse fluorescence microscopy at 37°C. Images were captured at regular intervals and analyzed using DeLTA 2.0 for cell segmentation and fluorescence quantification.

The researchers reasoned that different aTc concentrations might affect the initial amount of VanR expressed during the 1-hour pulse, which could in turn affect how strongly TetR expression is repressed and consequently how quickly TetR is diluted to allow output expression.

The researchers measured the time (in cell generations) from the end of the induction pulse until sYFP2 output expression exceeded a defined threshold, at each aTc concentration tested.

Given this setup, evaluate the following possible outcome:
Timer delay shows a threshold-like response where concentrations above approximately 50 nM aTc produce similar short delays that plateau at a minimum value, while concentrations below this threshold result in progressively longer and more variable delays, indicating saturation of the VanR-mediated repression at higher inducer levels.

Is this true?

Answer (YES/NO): NO